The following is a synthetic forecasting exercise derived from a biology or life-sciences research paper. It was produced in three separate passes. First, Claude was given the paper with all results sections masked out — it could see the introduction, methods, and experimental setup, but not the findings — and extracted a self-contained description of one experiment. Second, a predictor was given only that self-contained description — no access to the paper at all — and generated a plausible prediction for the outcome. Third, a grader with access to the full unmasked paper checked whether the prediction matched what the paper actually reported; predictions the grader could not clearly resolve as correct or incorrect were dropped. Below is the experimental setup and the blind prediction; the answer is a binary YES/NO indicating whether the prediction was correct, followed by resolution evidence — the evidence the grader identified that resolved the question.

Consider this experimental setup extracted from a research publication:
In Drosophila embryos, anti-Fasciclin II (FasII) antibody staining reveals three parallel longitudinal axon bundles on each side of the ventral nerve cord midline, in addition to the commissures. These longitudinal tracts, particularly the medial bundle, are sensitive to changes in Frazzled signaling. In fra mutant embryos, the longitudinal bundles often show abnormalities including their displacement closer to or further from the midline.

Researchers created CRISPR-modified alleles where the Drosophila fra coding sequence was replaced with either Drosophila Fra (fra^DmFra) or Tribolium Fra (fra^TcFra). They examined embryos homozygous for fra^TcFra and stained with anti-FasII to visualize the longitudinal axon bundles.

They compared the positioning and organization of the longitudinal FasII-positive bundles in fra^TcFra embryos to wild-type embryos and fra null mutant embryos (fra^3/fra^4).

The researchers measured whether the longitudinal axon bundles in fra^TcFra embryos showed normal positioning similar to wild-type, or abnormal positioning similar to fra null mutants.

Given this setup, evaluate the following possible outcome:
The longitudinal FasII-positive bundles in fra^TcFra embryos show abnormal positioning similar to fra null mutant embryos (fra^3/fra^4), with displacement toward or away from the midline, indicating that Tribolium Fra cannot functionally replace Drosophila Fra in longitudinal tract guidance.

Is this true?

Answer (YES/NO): NO